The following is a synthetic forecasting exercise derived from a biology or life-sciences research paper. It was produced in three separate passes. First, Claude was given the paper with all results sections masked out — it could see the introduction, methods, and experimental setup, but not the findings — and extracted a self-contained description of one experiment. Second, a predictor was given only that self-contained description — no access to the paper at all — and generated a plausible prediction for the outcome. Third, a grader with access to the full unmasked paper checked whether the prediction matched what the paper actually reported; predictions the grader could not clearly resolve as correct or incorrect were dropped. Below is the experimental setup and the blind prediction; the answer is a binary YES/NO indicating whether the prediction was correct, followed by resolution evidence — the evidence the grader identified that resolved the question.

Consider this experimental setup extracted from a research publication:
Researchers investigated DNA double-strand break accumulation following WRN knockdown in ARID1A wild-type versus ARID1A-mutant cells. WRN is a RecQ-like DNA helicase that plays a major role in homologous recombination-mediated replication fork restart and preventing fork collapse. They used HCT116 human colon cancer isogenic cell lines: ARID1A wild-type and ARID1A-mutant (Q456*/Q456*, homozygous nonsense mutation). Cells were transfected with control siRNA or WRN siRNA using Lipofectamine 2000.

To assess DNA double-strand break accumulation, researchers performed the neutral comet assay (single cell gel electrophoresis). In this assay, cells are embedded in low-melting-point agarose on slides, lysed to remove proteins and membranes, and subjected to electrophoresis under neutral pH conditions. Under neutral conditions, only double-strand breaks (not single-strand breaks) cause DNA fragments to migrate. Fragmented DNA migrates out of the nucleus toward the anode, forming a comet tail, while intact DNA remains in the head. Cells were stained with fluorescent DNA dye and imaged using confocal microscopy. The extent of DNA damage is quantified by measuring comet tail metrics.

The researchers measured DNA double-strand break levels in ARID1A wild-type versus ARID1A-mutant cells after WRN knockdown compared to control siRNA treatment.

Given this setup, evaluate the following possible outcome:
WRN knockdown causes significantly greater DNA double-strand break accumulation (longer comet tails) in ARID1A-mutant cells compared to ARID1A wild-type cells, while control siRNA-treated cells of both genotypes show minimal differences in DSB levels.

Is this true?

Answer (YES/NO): NO